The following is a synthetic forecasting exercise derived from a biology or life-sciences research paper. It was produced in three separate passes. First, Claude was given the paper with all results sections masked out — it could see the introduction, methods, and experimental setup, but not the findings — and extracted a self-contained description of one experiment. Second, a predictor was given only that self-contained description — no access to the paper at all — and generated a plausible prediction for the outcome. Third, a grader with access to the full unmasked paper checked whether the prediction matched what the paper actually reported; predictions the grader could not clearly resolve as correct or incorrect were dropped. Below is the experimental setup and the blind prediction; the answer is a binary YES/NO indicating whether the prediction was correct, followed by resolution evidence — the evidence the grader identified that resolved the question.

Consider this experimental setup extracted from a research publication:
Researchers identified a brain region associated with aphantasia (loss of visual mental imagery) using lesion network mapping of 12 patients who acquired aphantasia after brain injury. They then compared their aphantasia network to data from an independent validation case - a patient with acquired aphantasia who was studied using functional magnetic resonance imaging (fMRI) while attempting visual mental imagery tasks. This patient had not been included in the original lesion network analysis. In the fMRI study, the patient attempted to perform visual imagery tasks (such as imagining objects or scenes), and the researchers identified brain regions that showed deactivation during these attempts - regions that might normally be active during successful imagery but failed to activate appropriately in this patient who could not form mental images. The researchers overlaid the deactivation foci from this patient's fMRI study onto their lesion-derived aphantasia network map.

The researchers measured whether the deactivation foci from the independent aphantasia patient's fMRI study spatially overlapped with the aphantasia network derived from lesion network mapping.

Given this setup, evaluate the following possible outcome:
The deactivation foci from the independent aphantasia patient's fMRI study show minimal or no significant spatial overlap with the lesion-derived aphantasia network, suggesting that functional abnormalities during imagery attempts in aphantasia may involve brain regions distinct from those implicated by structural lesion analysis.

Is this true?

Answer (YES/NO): NO